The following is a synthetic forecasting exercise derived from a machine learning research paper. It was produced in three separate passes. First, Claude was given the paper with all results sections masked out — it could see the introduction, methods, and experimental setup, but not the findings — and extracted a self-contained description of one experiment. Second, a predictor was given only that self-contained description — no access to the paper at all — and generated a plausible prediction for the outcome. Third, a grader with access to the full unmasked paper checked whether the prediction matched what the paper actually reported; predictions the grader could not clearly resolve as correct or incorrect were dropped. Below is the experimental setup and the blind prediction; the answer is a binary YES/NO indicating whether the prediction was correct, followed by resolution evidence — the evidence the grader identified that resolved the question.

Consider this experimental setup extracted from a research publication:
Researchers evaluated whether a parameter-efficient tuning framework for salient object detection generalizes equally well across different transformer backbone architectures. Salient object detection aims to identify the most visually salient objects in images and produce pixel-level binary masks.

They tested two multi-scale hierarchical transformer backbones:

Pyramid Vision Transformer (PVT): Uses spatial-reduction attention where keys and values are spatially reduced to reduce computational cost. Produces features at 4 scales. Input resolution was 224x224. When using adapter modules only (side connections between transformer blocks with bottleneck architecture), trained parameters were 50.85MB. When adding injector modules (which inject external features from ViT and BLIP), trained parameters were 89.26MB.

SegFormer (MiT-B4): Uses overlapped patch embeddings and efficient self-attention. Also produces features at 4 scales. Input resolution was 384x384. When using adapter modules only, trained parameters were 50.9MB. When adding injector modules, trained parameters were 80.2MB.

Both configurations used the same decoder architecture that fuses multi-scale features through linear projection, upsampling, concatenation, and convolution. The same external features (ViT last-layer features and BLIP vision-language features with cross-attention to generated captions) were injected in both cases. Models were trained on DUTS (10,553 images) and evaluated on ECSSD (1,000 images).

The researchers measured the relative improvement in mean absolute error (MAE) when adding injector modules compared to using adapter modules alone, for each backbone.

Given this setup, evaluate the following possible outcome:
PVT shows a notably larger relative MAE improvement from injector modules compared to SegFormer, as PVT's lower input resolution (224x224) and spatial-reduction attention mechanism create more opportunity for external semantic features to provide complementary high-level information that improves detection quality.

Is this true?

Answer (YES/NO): NO